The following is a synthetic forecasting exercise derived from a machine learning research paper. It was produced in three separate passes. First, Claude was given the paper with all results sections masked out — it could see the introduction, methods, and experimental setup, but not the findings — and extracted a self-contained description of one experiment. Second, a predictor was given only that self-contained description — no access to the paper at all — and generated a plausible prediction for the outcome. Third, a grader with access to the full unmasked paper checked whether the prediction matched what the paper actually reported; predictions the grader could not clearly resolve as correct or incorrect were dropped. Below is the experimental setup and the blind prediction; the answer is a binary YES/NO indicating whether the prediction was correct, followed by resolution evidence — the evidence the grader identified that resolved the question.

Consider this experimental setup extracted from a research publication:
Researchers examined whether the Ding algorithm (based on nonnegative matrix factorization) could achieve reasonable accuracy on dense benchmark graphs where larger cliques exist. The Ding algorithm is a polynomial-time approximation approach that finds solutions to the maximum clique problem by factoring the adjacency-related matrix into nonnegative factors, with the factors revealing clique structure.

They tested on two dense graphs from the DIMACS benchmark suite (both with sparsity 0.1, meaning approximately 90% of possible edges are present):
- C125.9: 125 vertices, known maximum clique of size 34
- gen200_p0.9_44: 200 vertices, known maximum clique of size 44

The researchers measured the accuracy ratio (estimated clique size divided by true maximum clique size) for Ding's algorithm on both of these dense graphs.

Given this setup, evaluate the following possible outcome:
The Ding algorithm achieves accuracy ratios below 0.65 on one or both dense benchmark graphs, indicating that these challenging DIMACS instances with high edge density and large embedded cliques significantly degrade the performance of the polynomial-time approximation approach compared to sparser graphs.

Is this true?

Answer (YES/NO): YES